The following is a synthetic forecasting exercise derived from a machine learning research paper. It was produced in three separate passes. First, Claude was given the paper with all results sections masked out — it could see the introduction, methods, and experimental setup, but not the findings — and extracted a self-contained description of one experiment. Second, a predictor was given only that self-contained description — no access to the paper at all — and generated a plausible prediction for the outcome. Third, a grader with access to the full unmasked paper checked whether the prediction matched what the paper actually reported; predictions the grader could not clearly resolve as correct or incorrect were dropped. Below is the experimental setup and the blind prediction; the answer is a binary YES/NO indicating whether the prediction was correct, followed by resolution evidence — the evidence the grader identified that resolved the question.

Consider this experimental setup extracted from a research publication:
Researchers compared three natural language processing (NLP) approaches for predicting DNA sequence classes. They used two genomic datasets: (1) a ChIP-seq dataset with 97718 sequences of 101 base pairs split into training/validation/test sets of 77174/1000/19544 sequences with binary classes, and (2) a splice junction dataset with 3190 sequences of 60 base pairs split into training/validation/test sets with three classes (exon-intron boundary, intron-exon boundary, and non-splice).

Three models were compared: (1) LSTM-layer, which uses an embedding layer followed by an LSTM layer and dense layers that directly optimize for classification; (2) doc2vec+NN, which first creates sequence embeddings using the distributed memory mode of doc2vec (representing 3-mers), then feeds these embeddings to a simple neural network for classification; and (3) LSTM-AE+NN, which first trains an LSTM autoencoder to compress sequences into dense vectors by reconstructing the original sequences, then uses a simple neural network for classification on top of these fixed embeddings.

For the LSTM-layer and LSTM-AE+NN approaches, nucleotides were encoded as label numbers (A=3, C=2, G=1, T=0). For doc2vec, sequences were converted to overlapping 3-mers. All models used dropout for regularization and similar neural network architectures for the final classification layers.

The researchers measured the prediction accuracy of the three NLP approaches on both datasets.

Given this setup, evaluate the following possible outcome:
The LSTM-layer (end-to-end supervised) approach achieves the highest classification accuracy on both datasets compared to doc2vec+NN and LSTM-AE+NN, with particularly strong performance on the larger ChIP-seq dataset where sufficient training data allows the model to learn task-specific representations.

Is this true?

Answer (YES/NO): NO